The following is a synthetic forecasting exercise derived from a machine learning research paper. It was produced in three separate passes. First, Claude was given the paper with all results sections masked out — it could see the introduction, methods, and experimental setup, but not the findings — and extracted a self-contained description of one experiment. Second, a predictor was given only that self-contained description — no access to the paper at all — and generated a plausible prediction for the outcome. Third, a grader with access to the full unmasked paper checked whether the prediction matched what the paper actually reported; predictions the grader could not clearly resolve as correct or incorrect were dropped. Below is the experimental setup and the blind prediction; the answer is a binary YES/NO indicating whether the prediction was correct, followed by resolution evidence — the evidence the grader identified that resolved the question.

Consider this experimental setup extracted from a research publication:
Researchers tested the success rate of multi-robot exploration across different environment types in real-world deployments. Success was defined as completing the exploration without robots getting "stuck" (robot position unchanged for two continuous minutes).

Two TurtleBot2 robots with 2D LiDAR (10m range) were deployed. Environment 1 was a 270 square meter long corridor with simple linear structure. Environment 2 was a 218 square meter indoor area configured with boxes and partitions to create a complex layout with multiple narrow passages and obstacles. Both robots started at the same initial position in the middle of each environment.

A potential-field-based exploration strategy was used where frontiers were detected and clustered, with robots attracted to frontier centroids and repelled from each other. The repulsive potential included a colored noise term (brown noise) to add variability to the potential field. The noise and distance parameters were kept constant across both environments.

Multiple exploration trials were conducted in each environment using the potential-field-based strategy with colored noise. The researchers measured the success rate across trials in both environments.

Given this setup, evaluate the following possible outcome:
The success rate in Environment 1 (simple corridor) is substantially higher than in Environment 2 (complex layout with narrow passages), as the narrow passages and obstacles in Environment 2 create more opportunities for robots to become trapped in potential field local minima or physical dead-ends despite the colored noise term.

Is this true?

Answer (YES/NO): NO